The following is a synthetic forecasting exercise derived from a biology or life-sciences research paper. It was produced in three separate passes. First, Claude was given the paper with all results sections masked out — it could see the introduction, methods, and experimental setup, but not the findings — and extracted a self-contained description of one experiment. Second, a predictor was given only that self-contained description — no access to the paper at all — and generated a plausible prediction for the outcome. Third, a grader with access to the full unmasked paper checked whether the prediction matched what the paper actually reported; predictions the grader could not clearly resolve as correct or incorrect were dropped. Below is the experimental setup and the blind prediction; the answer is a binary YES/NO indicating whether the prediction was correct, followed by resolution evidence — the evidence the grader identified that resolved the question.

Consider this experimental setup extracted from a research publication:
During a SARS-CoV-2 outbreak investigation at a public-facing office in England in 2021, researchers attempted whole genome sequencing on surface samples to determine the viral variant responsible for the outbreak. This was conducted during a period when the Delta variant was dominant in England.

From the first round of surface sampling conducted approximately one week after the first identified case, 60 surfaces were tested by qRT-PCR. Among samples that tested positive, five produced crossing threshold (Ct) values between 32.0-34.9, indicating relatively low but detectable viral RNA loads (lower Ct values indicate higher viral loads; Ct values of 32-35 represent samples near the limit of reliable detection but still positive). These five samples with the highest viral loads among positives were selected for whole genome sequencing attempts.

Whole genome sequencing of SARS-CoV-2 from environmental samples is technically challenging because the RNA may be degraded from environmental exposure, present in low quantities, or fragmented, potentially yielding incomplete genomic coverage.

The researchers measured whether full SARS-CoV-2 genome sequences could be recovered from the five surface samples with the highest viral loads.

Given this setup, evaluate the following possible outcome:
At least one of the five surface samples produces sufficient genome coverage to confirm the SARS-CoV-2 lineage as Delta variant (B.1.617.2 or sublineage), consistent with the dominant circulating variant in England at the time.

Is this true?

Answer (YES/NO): NO